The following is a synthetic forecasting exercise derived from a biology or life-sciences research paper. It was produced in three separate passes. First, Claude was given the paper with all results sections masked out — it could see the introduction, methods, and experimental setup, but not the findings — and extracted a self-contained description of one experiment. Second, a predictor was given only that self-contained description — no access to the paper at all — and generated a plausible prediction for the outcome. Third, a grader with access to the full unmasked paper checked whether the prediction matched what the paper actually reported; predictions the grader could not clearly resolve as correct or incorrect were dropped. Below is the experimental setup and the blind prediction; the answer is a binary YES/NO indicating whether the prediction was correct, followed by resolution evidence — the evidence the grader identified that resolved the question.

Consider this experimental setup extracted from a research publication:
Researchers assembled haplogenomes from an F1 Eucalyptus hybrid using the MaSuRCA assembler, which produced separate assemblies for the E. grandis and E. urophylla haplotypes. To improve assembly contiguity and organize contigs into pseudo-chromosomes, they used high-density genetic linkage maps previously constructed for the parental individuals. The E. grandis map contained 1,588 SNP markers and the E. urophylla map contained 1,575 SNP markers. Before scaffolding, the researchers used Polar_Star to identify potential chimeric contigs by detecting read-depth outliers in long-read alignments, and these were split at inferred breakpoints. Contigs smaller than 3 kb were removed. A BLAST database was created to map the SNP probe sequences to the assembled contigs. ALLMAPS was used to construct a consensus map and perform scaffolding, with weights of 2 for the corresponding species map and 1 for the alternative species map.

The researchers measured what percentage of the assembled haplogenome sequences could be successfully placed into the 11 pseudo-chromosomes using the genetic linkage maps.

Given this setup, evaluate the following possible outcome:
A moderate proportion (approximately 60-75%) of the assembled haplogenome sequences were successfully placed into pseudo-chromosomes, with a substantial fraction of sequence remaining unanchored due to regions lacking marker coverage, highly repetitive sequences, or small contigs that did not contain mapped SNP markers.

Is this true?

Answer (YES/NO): NO